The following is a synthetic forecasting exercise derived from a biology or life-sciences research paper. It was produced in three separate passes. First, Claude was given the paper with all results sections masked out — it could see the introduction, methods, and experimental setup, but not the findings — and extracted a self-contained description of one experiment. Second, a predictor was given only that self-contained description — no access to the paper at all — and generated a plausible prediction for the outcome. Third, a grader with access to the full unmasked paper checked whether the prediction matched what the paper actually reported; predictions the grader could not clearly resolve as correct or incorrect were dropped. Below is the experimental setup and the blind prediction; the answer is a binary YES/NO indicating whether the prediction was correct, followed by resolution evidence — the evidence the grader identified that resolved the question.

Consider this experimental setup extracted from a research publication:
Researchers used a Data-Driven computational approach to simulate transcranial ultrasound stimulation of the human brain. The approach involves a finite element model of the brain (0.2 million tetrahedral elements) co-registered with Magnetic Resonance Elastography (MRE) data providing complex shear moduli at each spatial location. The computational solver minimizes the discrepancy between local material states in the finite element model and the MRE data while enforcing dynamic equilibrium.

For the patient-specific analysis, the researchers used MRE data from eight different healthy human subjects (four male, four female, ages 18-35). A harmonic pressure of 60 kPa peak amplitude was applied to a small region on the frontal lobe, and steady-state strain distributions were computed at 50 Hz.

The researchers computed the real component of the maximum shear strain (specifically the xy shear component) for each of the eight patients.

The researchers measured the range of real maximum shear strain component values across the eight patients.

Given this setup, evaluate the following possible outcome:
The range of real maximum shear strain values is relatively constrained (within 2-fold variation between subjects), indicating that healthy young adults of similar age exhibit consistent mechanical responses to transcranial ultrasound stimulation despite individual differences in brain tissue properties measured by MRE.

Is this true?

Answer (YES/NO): NO